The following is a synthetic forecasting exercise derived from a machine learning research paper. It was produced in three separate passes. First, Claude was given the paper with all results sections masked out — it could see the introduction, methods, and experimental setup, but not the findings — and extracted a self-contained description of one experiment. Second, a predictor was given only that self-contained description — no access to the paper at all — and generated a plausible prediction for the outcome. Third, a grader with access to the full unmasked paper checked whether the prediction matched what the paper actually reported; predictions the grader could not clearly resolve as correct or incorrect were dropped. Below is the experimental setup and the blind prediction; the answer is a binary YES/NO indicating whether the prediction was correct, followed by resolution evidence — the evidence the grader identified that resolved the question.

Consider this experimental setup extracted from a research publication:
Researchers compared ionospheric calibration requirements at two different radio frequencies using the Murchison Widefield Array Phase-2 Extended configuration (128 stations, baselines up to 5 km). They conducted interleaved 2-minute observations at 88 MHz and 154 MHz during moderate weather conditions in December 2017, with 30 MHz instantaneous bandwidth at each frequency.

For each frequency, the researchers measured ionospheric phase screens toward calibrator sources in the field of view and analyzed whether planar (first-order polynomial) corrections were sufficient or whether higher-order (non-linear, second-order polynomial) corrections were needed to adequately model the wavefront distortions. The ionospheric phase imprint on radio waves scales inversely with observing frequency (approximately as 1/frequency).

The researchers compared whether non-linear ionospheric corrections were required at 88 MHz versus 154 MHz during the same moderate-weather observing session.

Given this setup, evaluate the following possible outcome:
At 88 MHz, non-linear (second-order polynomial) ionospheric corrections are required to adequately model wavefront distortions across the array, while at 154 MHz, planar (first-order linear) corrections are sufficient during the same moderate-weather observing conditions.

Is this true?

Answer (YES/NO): YES